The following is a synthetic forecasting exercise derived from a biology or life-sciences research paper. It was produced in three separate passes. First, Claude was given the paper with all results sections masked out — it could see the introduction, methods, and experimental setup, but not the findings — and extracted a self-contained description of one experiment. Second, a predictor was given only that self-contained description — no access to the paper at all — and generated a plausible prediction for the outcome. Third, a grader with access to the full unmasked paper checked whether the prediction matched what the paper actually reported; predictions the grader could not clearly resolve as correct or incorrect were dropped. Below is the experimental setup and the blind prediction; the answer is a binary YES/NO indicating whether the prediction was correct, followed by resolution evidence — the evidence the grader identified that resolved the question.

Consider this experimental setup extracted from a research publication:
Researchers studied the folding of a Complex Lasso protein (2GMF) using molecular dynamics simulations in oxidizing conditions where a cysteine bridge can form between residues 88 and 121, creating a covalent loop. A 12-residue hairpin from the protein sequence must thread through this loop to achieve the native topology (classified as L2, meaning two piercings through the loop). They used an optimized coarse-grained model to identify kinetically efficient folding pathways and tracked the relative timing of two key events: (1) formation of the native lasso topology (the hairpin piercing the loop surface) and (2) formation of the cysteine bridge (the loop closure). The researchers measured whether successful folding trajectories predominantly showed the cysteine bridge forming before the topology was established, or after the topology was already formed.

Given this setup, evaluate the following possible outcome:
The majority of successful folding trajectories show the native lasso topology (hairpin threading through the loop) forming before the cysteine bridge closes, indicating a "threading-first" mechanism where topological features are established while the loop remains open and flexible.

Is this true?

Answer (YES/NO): YES